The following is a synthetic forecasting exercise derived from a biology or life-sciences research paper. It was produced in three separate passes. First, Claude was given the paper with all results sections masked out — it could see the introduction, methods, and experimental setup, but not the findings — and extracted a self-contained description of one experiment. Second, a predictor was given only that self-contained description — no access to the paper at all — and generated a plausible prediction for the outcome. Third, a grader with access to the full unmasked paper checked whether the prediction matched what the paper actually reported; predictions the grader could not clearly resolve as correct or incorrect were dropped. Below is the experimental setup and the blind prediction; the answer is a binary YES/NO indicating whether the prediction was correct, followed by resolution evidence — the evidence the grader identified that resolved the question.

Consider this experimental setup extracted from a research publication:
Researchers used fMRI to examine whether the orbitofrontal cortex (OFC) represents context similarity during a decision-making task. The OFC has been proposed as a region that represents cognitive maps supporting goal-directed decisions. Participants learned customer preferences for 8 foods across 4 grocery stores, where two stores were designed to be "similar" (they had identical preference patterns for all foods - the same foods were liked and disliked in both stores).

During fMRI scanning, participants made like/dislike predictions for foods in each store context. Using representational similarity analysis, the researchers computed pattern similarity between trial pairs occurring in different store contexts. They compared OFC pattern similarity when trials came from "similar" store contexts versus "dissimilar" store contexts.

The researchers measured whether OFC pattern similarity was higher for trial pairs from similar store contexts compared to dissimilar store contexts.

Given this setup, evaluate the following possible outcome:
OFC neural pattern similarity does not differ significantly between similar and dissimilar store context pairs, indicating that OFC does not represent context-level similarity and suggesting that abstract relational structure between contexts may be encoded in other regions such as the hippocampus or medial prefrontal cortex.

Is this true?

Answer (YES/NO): NO